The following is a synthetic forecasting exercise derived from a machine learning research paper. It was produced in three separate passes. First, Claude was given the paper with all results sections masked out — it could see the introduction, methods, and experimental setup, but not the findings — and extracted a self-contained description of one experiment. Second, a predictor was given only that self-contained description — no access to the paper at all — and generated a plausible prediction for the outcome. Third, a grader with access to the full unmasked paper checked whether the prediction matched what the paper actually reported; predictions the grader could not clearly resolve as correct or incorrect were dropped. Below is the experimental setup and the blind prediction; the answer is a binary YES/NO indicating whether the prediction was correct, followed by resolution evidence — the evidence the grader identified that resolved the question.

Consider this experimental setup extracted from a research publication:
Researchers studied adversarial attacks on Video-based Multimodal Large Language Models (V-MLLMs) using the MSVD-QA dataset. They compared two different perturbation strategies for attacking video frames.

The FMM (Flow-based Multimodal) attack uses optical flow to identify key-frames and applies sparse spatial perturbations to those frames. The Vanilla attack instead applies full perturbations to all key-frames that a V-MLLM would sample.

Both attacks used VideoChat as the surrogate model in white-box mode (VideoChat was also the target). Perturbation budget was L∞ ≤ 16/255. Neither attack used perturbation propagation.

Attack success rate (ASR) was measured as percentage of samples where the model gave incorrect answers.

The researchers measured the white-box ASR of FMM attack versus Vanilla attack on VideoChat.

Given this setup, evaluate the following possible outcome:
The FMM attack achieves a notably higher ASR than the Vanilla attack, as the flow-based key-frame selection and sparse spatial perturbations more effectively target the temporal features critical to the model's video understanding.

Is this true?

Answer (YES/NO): NO